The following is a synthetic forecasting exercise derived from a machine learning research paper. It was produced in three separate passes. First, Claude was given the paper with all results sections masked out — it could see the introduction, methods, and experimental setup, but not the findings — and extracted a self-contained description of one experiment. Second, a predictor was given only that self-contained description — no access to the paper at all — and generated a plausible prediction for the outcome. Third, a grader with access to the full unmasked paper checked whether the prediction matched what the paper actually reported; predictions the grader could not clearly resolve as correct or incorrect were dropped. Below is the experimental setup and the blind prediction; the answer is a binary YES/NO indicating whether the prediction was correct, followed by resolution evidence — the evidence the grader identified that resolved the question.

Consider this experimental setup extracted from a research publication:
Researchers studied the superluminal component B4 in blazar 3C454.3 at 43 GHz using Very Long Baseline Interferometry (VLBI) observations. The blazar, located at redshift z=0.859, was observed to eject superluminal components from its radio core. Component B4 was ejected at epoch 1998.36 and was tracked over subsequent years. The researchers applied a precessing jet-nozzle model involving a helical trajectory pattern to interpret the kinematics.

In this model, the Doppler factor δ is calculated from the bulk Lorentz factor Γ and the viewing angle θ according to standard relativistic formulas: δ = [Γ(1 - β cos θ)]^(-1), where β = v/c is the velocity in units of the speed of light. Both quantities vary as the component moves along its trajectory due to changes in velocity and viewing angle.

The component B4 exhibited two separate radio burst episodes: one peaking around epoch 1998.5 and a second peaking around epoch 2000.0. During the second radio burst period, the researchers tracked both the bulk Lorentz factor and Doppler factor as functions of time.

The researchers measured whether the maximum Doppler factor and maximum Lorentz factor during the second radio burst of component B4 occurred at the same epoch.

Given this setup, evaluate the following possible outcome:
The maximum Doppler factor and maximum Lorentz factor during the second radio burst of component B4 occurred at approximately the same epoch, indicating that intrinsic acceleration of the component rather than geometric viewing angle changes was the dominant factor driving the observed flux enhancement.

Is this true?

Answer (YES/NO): NO